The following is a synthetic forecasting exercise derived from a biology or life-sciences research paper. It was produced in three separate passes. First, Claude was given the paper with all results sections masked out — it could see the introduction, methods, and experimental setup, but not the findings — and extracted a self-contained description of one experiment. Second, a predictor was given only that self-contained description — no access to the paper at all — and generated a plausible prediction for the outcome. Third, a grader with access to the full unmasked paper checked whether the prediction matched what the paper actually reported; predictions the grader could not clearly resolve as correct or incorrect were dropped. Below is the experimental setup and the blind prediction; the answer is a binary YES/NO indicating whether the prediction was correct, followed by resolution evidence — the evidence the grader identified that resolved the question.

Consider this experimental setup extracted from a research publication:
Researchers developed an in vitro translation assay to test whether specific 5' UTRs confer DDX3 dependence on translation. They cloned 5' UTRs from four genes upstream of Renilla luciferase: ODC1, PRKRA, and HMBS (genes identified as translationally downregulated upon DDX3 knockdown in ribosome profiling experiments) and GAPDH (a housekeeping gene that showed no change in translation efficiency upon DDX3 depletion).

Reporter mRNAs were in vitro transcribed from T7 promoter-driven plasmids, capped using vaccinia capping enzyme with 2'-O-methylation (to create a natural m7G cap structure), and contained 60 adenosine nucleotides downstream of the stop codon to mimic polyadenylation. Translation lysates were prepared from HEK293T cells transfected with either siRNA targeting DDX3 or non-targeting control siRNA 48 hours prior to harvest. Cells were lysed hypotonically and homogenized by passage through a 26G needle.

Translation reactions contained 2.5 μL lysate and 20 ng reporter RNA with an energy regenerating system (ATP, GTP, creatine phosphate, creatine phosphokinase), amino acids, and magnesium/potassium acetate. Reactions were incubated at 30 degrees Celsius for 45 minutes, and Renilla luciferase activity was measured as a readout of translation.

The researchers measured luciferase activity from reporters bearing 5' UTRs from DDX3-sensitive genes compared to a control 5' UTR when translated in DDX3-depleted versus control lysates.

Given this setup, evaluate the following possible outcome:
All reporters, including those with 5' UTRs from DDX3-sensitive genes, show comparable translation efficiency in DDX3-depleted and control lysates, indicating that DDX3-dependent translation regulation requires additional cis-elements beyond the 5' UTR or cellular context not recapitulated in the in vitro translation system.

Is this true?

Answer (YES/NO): NO